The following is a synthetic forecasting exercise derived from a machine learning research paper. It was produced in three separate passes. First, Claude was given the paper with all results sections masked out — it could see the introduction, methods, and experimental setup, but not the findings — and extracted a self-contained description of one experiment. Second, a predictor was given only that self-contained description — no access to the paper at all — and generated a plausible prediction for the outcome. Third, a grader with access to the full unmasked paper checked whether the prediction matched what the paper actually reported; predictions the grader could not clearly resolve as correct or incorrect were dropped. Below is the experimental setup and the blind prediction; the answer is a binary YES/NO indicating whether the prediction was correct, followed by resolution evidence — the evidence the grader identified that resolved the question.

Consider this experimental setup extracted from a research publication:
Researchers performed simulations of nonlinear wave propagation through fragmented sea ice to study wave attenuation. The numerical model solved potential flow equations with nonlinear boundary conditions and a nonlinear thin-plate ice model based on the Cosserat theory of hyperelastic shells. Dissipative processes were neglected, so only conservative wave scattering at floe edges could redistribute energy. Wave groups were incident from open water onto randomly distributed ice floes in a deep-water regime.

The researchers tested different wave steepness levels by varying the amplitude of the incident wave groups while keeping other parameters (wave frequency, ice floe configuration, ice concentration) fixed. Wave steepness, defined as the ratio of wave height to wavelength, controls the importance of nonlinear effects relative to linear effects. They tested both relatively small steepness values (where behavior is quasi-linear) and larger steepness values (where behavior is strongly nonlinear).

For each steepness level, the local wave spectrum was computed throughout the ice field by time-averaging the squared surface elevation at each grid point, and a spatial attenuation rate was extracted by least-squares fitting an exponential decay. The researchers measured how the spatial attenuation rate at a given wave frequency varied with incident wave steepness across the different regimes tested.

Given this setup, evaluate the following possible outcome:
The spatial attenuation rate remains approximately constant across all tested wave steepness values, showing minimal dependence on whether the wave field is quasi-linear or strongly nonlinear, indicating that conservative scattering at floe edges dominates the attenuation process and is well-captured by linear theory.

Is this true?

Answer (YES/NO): NO